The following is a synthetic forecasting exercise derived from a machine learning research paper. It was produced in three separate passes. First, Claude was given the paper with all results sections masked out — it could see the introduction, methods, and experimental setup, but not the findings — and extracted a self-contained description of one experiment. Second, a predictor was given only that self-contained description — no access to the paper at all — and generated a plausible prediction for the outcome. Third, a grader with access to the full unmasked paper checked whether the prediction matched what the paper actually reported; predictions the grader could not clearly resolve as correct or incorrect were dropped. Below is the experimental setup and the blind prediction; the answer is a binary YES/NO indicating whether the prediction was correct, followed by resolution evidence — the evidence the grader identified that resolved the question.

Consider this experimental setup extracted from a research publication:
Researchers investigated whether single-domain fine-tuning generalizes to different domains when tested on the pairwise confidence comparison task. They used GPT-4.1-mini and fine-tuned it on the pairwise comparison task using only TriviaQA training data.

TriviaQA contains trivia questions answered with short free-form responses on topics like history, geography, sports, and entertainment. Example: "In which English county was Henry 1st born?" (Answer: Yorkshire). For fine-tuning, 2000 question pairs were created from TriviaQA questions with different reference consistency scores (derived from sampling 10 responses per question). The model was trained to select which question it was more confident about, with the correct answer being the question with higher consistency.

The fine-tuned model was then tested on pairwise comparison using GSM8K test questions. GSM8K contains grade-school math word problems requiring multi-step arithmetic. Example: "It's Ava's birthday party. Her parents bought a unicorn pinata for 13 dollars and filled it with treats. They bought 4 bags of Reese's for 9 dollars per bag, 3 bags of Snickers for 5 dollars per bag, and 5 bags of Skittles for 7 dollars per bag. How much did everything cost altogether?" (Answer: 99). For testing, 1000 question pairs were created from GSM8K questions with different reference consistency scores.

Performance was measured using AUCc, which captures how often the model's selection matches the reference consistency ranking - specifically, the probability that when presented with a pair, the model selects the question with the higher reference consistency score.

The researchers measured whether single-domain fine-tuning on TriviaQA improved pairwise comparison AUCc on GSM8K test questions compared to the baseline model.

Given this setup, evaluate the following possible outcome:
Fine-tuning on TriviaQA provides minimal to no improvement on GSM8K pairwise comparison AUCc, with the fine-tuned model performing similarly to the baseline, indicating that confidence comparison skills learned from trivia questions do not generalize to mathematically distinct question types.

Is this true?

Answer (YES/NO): YES